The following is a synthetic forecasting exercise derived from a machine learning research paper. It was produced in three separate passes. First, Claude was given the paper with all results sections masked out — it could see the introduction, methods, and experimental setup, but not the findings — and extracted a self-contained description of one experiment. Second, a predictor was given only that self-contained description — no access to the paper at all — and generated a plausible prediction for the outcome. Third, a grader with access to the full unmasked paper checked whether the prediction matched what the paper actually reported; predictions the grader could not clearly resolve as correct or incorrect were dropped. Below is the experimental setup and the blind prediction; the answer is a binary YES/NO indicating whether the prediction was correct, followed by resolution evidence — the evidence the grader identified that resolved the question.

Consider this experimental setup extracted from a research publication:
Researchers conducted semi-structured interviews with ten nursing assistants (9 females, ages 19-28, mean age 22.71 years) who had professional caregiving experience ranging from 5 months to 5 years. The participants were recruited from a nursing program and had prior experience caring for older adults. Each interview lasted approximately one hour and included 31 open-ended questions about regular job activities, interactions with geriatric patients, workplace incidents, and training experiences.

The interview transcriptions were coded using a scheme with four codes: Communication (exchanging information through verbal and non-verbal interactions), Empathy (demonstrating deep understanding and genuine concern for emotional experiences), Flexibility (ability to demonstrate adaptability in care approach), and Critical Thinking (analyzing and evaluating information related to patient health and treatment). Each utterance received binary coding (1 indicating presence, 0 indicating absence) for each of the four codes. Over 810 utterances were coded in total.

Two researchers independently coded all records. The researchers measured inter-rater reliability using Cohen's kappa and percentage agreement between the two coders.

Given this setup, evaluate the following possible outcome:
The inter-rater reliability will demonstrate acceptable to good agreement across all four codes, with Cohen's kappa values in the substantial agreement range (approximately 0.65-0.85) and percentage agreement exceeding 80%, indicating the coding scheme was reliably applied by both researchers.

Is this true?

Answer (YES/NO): NO